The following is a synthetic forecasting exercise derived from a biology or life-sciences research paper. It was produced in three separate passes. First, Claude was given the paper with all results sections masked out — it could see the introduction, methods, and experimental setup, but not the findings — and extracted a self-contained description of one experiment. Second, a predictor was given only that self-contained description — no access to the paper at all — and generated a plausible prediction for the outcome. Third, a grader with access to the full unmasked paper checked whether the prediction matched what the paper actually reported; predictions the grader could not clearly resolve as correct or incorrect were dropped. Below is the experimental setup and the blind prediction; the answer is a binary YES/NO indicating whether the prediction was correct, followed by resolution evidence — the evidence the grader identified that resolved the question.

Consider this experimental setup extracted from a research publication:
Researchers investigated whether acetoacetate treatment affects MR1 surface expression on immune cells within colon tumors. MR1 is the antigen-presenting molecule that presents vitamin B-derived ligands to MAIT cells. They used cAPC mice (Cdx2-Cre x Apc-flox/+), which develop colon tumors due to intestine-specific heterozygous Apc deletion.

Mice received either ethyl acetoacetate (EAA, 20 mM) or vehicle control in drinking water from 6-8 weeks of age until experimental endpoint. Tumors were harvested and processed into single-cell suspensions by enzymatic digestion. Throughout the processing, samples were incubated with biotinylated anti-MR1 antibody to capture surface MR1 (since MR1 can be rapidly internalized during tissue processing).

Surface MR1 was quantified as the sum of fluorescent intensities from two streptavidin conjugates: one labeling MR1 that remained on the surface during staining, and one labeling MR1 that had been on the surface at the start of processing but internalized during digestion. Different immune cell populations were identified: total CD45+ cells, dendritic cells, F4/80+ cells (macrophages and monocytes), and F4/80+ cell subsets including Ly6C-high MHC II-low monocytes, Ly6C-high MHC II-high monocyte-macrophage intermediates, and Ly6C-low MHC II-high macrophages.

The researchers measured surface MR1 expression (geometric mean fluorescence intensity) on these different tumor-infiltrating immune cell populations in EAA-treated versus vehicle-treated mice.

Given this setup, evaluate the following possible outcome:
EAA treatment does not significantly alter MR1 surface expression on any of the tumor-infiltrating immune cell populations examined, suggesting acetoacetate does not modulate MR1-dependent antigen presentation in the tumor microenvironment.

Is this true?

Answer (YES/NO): NO